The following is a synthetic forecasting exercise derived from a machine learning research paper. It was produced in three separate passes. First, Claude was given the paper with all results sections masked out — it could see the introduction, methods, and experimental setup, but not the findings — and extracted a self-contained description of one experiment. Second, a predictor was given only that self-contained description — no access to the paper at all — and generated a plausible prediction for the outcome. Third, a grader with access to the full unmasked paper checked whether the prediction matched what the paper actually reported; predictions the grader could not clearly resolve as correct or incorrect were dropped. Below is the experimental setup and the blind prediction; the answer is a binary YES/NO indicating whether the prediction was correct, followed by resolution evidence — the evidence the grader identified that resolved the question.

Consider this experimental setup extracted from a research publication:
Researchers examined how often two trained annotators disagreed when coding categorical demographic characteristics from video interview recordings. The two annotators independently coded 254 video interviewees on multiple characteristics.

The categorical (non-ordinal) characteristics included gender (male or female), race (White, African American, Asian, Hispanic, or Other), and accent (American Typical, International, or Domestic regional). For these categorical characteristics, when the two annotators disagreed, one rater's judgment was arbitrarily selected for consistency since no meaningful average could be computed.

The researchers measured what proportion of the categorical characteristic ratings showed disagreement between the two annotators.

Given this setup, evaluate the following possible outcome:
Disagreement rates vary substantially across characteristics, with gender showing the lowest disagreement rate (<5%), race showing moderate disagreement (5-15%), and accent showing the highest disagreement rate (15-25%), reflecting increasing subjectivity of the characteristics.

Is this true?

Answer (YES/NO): NO